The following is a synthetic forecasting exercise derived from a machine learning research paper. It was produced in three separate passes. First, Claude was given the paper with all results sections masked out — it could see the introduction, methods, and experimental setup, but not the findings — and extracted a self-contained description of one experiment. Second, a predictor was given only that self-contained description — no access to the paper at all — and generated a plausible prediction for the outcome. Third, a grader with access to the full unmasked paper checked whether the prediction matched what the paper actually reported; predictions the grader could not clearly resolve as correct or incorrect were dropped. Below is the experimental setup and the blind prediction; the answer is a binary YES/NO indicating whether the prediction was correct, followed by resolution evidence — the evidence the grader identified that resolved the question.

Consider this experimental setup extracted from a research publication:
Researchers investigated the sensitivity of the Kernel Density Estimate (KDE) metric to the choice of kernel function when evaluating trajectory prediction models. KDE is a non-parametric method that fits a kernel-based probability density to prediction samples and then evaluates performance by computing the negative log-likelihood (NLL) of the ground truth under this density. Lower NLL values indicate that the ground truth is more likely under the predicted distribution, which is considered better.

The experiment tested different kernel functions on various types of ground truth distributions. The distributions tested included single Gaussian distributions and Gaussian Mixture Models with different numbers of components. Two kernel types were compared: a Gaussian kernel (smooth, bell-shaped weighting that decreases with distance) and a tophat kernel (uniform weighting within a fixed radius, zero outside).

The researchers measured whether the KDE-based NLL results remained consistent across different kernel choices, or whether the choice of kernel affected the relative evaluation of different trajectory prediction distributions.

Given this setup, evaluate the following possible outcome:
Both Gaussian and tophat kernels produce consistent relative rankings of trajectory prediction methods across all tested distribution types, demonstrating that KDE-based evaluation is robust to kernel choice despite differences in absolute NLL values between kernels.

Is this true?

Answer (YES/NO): NO